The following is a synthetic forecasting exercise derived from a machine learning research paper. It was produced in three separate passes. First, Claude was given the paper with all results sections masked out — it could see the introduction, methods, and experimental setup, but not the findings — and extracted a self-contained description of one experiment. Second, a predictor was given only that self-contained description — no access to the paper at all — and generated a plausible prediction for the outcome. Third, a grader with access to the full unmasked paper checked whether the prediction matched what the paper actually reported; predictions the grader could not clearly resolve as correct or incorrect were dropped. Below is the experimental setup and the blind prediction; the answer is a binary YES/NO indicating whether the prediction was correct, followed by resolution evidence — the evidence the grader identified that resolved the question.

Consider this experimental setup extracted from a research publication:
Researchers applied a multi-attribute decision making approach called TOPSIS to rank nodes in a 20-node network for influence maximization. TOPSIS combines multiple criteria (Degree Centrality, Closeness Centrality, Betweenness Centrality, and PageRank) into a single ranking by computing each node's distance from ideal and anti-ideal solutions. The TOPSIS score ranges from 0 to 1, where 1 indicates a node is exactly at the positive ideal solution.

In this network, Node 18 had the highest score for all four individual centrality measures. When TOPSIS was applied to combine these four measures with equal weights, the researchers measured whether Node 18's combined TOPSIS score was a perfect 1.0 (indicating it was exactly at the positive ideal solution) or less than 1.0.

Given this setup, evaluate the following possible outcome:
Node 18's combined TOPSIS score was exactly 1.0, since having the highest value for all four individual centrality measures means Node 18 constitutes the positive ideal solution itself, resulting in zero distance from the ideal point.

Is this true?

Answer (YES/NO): YES